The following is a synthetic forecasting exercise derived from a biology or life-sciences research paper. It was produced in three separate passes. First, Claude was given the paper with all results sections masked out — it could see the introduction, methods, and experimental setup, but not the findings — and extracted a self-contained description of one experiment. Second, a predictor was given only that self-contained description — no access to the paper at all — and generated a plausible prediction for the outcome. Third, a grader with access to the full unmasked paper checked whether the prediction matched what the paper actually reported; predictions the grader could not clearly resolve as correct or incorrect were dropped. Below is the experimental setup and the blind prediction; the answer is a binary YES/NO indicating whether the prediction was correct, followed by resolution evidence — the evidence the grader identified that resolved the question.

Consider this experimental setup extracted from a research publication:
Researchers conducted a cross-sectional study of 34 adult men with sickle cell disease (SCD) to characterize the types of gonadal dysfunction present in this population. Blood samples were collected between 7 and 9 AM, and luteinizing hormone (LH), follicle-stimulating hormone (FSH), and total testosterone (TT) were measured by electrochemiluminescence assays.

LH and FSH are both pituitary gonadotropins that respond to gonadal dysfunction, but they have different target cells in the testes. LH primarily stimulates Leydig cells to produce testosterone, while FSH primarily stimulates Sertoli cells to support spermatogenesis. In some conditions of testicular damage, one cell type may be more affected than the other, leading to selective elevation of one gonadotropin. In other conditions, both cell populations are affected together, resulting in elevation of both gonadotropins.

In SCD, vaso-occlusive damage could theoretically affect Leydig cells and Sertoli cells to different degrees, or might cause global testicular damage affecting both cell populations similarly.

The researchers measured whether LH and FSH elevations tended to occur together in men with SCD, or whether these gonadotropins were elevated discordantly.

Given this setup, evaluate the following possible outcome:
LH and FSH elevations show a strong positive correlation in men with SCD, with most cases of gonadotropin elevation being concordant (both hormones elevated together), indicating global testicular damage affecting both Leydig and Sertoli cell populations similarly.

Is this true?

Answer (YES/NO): NO